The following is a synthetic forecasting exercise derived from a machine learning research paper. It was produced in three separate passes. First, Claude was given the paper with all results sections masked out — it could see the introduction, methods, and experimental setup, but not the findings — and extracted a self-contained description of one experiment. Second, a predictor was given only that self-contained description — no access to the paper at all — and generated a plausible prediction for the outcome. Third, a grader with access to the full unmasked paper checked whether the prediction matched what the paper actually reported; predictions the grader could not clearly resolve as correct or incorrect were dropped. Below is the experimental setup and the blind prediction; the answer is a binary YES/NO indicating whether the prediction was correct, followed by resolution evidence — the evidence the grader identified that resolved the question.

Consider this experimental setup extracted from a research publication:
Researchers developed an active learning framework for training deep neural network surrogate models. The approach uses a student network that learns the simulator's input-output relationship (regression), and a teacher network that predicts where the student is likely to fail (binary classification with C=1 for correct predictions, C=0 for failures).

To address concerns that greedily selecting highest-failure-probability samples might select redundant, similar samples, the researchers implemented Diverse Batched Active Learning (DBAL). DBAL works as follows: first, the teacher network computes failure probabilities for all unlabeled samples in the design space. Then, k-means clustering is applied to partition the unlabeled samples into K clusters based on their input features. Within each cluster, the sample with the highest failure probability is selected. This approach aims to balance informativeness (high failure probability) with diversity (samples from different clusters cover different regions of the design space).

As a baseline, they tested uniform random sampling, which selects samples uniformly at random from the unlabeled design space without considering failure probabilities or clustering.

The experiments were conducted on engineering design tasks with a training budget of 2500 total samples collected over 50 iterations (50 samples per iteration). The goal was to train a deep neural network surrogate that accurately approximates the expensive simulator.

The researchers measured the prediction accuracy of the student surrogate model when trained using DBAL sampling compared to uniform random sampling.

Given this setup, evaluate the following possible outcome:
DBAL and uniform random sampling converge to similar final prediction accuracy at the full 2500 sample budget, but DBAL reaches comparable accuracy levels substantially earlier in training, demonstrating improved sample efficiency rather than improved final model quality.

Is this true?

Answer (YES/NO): NO